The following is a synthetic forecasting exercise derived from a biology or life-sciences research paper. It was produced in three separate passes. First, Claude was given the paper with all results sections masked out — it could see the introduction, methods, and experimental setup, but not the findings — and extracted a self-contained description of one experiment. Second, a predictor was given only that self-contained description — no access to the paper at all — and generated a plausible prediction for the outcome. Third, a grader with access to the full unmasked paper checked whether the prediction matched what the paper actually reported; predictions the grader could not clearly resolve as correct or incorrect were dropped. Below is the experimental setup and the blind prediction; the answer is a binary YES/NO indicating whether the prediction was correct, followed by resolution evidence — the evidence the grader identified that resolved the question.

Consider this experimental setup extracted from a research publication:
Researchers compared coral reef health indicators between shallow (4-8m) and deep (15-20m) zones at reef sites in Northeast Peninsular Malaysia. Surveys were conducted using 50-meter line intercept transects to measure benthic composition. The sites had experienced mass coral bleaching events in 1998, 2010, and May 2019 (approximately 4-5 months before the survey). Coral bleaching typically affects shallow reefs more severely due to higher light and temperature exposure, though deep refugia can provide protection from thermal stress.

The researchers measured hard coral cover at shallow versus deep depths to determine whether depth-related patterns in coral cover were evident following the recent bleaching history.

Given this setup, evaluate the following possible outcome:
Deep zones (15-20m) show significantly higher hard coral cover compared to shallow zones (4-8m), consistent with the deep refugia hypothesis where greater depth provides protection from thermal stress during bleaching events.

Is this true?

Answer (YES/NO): NO